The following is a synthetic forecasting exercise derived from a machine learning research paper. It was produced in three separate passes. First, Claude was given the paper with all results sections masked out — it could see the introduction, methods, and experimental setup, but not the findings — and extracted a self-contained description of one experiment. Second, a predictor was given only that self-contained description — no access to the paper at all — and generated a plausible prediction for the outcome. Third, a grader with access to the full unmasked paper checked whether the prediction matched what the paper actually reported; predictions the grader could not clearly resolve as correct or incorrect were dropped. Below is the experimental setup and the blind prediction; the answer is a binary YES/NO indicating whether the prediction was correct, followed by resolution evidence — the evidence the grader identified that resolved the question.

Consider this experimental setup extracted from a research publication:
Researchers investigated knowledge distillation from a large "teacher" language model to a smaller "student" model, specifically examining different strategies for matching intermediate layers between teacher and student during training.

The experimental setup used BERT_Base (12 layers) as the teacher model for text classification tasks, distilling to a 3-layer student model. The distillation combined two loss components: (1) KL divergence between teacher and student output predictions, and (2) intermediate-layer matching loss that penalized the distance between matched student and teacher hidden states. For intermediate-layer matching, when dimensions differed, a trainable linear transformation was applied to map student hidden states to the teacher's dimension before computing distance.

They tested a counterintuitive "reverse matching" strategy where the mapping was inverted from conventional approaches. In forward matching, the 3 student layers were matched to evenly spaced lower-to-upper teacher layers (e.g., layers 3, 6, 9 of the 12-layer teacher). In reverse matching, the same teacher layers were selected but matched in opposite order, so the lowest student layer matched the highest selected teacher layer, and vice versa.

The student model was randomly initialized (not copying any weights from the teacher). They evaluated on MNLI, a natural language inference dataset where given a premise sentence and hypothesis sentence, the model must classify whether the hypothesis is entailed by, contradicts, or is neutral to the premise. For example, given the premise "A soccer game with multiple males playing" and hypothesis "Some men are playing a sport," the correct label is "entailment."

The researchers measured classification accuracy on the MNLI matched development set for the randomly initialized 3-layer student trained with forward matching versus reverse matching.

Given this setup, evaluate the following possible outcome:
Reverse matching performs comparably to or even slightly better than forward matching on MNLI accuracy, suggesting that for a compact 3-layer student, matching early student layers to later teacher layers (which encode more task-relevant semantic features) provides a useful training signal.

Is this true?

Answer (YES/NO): NO